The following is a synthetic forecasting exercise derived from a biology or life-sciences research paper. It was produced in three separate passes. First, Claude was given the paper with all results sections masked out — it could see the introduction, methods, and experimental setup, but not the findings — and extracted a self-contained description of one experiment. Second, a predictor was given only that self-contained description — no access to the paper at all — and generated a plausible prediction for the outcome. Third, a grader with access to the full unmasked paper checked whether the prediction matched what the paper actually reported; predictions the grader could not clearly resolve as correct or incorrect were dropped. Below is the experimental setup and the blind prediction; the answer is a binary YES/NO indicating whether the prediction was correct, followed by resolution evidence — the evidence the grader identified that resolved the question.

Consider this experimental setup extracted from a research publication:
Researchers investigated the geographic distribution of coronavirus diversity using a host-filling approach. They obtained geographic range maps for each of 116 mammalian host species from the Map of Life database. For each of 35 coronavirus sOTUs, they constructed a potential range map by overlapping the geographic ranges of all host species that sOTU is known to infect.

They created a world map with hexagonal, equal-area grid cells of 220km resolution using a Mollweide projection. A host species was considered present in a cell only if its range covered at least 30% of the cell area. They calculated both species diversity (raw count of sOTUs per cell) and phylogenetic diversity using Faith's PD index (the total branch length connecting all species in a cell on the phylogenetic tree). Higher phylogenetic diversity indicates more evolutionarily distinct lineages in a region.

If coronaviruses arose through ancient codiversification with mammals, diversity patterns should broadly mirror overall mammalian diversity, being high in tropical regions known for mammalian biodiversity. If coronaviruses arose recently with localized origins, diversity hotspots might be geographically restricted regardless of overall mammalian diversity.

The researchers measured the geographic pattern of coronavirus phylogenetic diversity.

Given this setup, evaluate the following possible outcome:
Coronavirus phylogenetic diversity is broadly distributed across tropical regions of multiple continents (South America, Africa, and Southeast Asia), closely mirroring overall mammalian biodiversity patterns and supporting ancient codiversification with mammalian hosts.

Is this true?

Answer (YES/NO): NO